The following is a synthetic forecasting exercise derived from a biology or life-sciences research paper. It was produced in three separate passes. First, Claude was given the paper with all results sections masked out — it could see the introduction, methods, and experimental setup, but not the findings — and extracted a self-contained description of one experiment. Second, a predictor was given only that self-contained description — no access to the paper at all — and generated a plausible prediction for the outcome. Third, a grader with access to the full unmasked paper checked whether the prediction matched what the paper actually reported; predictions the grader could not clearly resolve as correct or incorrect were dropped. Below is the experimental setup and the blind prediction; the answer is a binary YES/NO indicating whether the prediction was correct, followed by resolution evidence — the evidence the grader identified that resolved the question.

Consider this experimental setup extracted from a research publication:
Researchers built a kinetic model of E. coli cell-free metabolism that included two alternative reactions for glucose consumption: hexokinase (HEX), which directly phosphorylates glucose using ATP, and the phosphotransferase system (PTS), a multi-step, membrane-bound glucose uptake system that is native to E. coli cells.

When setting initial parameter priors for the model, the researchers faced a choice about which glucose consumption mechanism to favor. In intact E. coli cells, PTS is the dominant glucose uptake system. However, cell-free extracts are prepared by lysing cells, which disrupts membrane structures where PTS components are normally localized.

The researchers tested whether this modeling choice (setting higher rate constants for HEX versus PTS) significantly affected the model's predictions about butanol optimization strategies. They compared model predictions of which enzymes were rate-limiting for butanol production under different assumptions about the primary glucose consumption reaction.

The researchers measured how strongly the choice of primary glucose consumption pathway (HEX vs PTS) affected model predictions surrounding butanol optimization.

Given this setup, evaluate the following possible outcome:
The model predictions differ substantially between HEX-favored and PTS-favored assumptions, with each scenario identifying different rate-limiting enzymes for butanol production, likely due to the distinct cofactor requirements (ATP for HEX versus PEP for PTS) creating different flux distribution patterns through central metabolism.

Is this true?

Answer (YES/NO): NO